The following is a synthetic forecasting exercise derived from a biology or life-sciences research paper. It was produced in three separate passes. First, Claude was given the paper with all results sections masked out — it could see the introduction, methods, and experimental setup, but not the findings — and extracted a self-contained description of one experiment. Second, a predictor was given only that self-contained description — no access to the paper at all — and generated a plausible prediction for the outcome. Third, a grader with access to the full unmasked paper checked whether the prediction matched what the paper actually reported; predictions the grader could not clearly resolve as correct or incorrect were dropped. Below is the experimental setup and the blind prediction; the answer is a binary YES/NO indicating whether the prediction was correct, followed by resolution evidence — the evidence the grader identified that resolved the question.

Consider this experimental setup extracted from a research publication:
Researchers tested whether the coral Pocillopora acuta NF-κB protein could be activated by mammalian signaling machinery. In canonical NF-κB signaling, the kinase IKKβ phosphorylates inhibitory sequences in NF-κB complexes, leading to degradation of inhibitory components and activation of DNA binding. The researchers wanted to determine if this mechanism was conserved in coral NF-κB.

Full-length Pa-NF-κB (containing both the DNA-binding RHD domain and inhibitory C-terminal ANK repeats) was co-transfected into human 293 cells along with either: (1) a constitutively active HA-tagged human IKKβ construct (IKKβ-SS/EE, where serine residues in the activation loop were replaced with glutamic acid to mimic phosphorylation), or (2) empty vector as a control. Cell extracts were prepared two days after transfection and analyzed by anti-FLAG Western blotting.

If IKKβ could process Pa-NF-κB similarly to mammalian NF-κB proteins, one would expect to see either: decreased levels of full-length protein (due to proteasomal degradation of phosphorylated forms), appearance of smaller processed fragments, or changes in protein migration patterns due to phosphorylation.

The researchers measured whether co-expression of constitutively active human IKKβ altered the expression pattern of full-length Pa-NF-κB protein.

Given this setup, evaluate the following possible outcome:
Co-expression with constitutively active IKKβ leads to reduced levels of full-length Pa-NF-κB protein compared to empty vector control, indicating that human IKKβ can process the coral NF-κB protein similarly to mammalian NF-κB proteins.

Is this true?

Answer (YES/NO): NO